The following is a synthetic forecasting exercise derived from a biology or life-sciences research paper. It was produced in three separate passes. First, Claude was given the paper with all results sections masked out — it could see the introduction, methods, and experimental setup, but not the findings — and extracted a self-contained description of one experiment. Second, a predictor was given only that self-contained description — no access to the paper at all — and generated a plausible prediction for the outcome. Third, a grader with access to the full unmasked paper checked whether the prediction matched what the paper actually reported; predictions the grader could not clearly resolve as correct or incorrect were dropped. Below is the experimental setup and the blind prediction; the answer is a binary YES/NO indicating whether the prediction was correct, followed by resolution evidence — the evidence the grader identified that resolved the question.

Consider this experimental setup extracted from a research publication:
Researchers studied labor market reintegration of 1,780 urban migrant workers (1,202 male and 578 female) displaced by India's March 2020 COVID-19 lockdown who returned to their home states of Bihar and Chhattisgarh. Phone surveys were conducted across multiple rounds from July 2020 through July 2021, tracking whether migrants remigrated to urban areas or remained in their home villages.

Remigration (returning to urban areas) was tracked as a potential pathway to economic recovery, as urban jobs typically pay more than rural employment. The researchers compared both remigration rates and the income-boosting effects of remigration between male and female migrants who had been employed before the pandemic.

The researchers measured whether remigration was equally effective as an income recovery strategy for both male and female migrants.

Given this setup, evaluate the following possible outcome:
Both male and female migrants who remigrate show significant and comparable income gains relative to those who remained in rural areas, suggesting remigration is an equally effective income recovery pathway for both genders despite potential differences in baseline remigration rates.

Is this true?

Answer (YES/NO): NO